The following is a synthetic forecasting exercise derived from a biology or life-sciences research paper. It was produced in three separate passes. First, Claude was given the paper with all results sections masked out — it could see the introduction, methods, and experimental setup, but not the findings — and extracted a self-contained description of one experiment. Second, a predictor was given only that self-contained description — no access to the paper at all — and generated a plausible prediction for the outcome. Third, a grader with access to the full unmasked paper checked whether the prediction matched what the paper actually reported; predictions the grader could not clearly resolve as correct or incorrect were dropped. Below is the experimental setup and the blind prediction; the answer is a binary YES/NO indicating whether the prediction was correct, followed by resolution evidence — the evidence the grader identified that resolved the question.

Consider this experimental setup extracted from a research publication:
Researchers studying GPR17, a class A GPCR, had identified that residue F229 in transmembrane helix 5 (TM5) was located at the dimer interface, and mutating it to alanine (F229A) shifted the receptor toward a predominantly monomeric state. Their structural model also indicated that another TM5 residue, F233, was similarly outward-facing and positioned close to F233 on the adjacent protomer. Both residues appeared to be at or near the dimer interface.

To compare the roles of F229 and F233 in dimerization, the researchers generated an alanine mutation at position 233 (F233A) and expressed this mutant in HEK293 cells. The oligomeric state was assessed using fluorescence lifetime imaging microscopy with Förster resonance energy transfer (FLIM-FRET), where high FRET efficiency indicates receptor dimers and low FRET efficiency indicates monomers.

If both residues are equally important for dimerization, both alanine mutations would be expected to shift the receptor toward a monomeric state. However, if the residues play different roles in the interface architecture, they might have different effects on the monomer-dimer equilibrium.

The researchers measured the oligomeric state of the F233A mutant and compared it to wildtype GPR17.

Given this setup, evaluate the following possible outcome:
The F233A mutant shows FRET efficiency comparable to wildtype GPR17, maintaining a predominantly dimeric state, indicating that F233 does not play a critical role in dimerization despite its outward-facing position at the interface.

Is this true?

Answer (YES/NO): YES